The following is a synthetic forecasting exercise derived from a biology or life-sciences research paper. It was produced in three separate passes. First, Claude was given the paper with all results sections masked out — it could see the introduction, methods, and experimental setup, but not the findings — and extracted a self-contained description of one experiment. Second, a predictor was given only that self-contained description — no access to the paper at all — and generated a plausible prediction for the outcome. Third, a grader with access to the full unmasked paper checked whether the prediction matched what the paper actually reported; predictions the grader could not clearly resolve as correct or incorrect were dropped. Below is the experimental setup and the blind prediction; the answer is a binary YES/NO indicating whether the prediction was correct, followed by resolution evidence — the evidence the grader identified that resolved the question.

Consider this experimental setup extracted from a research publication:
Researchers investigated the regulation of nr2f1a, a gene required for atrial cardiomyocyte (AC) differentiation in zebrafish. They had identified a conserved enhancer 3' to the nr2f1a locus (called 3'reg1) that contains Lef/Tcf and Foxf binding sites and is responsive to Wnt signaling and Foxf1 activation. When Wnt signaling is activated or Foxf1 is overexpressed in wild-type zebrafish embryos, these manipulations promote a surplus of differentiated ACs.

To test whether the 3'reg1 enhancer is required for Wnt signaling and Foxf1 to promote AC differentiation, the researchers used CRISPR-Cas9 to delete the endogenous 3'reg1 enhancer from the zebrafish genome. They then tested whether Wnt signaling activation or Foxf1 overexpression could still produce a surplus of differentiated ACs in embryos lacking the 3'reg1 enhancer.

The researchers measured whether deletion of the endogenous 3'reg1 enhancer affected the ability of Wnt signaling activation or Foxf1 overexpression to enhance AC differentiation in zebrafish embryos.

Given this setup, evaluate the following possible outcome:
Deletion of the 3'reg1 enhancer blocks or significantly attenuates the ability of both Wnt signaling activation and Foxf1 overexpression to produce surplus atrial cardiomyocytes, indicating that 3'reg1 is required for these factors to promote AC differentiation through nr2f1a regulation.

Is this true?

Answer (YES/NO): YES